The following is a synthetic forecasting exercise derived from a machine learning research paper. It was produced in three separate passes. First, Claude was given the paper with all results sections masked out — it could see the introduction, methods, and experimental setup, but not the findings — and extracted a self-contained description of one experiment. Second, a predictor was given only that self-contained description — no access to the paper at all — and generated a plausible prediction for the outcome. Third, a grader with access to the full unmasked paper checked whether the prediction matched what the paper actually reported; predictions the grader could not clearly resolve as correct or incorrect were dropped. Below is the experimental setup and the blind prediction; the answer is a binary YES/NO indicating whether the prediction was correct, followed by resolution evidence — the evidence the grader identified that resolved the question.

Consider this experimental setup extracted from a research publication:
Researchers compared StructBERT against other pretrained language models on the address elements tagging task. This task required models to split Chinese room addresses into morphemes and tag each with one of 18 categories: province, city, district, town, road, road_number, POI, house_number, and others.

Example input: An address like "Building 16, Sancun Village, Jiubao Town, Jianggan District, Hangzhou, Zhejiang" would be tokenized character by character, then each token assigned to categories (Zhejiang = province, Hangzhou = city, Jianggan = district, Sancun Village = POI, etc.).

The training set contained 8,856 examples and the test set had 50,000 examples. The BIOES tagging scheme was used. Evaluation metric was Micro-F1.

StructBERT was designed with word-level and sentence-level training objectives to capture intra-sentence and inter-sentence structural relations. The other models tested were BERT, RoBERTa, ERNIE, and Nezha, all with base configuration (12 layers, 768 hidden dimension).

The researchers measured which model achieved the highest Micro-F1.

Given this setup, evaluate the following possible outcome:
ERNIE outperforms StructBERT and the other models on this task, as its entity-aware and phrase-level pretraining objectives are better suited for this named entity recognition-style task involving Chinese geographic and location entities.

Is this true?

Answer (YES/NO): NO